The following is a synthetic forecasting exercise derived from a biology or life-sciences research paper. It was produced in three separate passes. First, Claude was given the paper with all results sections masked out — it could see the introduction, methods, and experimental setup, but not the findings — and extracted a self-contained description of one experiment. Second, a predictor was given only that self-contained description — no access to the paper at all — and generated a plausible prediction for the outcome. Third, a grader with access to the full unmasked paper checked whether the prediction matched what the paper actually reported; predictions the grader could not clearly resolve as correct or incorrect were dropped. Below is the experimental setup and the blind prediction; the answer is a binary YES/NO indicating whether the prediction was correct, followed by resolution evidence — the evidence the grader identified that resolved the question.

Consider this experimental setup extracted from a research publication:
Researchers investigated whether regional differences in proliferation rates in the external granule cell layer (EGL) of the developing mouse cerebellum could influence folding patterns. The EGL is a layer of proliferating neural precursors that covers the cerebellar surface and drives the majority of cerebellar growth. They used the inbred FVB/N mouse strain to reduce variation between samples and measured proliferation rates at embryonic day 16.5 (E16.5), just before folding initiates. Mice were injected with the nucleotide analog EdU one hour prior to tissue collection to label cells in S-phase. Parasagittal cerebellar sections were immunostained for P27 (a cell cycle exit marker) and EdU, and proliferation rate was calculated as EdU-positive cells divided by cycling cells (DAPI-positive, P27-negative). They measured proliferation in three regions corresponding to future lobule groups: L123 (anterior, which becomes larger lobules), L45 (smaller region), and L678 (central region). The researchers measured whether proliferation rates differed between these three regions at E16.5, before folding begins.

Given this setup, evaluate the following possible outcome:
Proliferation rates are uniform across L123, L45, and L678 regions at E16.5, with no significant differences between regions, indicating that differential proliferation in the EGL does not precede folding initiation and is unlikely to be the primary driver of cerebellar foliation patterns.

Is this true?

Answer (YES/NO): YES